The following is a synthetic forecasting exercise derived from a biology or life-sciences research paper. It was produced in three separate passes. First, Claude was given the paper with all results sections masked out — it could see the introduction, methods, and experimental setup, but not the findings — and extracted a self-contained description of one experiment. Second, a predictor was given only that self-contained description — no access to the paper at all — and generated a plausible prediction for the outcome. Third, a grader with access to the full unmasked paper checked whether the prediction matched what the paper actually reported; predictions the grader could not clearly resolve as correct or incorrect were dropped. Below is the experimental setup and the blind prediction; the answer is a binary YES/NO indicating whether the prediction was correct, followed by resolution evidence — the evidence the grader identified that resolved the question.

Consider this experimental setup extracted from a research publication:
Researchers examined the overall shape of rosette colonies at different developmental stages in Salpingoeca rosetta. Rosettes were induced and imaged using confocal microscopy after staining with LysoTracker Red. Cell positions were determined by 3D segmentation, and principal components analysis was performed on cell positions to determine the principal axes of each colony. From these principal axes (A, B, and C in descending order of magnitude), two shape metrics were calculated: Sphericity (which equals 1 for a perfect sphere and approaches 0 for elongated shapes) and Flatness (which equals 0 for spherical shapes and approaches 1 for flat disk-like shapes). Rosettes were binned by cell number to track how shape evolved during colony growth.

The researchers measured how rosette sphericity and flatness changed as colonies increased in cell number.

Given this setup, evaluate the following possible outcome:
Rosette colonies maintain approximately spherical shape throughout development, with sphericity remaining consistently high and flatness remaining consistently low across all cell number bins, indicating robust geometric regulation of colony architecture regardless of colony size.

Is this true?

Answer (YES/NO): NO